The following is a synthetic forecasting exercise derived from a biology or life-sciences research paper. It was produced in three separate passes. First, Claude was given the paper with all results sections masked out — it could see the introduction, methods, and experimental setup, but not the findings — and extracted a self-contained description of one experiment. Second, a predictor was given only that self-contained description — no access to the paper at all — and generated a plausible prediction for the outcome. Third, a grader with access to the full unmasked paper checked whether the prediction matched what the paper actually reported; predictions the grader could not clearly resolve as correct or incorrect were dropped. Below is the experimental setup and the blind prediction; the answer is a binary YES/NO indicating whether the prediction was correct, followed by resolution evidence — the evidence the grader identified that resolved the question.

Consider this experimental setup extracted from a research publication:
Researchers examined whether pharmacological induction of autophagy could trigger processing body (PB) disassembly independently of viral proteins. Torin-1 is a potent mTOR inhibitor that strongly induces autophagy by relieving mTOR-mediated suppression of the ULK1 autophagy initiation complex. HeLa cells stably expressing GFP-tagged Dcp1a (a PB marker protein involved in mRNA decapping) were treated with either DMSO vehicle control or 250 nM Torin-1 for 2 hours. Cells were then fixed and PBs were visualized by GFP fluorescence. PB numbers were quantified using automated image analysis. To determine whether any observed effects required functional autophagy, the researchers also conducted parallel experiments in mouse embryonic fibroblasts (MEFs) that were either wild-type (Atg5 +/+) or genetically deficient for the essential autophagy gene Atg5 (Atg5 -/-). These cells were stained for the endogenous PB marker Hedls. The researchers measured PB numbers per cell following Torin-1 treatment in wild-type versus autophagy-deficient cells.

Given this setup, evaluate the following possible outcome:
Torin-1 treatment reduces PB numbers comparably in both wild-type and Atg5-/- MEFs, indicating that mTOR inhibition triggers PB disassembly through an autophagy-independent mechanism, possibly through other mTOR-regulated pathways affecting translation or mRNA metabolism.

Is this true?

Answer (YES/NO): NO